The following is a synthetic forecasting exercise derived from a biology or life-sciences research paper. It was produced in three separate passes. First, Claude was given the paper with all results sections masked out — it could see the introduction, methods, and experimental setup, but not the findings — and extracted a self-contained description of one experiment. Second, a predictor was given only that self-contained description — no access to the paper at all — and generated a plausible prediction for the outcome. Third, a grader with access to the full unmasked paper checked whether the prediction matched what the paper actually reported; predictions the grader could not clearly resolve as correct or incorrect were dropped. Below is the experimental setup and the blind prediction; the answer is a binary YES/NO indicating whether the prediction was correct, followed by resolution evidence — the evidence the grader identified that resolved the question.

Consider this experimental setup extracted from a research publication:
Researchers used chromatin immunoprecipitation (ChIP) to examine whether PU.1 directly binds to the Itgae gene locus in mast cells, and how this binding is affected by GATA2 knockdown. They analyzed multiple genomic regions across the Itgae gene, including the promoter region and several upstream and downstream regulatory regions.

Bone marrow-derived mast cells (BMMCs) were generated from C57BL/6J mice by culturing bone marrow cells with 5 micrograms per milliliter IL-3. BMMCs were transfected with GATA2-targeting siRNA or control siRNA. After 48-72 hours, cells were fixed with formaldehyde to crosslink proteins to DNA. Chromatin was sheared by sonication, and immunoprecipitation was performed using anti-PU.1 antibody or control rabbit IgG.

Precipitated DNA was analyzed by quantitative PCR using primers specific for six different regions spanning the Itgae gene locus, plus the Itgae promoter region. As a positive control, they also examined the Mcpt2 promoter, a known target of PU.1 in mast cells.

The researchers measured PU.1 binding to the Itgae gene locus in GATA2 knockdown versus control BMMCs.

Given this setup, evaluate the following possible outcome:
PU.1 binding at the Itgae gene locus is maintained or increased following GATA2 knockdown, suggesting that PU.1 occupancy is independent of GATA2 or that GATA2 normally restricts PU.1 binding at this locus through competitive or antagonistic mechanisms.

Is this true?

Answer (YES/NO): YES